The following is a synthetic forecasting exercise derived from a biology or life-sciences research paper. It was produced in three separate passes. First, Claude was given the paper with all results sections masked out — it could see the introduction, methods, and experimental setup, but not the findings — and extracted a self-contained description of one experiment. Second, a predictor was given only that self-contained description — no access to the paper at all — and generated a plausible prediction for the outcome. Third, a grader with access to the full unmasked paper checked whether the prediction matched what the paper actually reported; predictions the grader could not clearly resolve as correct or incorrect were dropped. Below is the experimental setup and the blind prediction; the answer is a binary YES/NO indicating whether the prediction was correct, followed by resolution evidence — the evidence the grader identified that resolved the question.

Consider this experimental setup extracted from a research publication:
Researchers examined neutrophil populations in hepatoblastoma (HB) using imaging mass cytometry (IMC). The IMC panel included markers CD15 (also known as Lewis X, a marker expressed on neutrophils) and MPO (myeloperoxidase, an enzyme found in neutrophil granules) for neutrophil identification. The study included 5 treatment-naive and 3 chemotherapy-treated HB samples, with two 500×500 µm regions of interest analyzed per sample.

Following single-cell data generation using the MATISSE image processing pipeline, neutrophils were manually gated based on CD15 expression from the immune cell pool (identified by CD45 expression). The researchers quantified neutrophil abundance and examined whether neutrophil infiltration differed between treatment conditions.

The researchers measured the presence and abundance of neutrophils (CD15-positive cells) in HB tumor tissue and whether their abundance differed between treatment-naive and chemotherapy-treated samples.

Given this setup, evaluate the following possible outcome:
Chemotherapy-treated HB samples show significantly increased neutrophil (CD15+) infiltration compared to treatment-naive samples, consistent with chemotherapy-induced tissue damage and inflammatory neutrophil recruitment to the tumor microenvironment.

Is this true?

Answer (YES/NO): NO